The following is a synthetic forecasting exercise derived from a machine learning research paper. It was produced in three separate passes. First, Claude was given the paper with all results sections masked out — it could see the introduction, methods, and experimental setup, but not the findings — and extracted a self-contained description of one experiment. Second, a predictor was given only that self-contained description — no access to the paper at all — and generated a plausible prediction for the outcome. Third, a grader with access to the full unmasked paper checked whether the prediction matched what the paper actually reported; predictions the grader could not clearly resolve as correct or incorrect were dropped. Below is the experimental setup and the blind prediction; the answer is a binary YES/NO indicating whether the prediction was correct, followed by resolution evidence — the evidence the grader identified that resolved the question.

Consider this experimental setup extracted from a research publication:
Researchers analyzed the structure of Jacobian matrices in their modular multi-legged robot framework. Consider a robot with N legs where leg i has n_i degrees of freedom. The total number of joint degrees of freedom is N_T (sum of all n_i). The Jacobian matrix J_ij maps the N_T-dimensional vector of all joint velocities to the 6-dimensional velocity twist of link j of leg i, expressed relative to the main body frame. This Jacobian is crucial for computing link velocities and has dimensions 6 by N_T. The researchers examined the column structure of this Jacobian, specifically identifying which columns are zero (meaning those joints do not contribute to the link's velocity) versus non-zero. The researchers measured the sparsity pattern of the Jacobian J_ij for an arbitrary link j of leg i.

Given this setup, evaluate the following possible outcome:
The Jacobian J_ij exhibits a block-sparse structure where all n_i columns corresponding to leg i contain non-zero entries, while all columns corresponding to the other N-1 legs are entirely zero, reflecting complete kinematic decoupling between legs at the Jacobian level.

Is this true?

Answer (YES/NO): NO